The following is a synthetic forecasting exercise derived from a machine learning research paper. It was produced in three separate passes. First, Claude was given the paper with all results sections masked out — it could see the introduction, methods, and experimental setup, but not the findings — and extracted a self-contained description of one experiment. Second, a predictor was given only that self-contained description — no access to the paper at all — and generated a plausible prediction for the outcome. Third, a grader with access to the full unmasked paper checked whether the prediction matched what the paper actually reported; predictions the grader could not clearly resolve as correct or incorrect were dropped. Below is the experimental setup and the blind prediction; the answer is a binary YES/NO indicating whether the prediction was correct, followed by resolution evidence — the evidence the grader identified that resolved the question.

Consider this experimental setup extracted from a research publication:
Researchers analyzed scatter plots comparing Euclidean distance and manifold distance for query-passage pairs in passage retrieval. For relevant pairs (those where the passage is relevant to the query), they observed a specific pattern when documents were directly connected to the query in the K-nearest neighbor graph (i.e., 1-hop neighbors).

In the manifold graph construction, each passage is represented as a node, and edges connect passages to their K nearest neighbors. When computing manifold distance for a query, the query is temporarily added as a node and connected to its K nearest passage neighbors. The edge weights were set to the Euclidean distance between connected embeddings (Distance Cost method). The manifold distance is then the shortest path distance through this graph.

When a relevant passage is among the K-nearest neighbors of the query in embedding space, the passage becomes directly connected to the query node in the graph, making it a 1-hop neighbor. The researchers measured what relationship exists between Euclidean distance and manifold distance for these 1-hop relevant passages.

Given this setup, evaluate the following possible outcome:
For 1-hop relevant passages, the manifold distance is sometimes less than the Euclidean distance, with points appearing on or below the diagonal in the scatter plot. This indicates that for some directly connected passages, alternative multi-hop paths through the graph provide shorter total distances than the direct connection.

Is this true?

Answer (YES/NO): NO